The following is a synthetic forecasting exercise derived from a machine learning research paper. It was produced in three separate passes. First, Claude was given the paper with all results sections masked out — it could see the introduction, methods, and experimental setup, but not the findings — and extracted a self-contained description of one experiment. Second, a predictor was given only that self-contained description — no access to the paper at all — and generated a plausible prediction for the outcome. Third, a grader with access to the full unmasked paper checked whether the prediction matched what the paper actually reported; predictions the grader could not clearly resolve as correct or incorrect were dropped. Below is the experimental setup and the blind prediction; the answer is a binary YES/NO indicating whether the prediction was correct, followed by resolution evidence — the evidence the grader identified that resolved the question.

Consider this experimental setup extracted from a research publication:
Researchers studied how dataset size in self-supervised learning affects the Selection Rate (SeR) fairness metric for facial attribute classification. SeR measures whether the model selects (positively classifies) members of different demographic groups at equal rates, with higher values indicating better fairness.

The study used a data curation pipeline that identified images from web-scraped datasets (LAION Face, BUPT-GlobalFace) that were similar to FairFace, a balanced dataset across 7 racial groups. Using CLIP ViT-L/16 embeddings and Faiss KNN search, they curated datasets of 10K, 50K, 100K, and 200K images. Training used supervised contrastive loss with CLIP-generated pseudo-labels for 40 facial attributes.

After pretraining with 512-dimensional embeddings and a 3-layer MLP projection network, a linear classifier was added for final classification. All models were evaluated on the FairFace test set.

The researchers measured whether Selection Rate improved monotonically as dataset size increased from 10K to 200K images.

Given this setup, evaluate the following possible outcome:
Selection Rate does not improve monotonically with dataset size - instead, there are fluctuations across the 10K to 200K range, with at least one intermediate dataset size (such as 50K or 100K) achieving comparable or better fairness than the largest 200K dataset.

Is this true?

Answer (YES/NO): NO